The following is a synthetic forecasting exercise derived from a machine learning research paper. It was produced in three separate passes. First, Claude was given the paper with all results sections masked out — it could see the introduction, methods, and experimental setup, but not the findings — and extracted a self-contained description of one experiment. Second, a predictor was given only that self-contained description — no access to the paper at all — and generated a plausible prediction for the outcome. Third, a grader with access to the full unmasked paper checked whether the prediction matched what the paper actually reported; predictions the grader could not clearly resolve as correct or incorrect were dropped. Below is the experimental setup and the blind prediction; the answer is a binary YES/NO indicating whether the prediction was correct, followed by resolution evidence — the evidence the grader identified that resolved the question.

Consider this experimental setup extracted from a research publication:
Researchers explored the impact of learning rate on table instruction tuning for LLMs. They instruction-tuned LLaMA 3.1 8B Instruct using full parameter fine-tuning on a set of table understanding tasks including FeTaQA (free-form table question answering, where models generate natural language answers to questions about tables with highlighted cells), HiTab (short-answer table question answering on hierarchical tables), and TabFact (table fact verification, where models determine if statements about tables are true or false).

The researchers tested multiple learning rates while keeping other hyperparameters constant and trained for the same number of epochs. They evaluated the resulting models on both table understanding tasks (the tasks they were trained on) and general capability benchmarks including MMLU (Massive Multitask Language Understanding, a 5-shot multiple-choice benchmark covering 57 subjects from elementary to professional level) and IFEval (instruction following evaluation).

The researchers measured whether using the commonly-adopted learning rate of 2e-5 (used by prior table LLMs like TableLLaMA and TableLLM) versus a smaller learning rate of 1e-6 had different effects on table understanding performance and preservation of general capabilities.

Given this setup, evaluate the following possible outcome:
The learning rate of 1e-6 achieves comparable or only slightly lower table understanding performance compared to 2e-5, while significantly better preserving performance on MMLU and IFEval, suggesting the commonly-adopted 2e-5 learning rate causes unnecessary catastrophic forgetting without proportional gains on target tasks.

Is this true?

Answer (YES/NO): NO